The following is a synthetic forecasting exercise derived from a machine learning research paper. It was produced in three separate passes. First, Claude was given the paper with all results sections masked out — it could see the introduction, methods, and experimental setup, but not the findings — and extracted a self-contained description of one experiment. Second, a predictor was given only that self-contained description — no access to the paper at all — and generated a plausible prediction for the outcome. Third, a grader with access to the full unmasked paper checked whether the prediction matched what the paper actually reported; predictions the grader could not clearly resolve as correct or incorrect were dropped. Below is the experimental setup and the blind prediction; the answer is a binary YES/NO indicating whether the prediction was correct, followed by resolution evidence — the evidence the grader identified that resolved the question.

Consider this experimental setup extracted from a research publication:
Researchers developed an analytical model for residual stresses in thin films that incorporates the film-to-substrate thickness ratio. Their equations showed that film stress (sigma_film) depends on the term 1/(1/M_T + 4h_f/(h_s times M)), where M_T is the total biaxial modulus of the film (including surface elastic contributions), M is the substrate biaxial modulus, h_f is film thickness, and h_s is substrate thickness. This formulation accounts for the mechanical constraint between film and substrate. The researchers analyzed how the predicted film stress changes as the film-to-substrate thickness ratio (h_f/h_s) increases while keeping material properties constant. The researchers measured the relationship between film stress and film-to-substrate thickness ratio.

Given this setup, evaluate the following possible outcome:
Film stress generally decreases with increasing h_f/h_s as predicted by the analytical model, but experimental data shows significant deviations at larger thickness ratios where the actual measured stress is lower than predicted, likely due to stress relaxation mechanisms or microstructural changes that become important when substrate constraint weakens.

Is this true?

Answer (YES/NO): NO